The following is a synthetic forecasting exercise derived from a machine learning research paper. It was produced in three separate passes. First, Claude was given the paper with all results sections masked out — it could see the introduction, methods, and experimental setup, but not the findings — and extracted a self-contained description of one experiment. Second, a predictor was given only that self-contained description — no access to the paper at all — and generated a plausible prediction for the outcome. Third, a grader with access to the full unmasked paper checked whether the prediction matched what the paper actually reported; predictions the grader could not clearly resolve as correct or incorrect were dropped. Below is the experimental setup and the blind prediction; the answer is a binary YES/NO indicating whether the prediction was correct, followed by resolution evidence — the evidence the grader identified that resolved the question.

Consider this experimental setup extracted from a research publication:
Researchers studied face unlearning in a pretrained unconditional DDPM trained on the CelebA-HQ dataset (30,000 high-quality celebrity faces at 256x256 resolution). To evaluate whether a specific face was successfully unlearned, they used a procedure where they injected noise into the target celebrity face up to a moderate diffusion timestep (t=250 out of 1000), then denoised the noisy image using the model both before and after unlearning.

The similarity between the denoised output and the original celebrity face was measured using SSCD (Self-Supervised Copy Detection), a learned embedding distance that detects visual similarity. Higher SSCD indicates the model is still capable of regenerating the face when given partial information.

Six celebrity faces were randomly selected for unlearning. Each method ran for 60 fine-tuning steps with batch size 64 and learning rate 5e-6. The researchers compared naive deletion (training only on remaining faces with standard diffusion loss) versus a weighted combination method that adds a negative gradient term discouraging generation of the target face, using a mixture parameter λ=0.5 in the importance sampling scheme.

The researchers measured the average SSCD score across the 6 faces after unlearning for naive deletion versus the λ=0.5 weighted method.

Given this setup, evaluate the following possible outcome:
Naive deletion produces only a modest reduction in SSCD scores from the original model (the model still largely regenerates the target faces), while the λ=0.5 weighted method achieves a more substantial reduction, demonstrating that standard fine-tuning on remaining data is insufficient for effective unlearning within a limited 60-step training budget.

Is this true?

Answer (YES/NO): NO